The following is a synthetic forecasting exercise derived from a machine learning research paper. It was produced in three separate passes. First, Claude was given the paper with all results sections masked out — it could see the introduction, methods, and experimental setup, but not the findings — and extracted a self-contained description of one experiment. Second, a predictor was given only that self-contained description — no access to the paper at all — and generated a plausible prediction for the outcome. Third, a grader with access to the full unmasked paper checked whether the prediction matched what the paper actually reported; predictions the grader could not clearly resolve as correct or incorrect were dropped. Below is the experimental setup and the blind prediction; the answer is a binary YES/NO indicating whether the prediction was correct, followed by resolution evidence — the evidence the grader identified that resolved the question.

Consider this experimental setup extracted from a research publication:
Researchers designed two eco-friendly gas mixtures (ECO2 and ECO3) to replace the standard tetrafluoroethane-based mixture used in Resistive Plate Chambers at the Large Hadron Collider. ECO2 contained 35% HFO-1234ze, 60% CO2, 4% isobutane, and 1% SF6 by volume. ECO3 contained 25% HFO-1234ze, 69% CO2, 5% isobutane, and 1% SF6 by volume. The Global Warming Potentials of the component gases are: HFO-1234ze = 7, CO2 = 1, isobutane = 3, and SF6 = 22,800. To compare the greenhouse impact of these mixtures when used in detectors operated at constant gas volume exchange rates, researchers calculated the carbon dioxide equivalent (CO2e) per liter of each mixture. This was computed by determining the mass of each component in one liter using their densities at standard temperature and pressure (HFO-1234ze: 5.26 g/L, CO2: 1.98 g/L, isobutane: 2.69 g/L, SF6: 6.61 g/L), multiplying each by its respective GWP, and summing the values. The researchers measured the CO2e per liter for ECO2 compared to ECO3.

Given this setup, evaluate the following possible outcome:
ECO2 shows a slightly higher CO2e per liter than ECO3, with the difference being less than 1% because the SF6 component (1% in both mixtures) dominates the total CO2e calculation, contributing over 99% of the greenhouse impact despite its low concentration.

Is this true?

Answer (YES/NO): YES